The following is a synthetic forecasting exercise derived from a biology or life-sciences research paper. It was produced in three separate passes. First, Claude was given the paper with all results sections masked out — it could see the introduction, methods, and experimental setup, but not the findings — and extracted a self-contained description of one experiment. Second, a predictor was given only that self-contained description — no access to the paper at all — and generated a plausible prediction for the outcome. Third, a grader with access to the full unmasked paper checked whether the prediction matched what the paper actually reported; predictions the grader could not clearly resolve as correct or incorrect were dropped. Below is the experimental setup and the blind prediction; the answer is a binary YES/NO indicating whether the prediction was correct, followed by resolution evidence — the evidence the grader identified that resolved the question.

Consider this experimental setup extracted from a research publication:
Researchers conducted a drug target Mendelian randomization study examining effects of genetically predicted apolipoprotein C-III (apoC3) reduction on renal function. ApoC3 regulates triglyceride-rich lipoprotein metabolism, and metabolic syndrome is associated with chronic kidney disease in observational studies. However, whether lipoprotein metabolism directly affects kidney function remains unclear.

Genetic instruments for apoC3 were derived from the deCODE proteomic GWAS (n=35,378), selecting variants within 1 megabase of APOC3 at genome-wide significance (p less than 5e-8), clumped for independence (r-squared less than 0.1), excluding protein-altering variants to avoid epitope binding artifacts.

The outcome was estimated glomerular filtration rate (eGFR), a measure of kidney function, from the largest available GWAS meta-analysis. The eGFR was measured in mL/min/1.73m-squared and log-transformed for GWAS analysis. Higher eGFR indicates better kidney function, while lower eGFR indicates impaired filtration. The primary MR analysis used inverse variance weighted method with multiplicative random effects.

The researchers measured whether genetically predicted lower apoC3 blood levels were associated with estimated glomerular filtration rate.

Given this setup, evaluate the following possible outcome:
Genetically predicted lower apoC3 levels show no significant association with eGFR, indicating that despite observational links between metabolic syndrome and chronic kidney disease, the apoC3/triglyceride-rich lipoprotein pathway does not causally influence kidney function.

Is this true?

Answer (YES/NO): NO